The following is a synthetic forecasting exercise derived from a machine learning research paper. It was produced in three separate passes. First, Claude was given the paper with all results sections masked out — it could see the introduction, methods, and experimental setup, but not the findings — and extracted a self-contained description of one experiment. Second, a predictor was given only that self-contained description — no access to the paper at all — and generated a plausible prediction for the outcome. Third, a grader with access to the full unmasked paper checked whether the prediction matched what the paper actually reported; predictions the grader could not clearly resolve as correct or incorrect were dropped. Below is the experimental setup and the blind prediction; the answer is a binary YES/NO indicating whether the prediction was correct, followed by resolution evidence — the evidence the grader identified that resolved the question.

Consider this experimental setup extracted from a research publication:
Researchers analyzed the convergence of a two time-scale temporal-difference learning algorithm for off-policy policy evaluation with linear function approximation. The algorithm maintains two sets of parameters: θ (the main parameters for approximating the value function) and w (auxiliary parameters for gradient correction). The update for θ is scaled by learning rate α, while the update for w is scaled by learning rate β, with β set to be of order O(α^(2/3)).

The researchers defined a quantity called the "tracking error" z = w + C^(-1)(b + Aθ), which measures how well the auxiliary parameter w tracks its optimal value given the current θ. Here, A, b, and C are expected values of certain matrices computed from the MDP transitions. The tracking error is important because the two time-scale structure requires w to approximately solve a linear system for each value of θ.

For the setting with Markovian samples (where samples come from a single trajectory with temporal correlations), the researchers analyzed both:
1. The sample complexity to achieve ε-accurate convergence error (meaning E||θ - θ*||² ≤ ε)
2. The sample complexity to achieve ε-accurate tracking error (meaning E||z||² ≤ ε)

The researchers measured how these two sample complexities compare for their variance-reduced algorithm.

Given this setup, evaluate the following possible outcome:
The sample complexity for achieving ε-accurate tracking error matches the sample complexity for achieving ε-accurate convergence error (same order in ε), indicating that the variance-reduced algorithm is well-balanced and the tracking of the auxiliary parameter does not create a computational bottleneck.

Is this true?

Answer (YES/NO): YES